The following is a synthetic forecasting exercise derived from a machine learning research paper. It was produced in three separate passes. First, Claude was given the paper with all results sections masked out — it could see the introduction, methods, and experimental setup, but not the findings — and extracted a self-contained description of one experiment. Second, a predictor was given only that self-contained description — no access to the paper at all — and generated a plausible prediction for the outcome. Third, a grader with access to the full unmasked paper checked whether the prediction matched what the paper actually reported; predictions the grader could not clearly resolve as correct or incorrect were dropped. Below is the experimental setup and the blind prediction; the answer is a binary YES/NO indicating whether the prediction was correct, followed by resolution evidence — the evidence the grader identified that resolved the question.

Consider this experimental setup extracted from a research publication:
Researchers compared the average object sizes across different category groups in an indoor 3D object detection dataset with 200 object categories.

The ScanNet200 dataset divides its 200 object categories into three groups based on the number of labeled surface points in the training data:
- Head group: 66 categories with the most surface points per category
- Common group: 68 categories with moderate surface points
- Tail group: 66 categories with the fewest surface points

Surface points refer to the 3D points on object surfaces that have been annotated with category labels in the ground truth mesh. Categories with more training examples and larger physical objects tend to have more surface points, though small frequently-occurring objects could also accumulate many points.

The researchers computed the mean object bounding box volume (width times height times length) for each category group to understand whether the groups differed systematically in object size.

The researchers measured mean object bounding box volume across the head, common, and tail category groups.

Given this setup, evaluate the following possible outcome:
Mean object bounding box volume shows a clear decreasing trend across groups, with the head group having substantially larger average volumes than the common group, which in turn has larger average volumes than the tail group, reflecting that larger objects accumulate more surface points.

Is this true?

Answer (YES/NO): YES